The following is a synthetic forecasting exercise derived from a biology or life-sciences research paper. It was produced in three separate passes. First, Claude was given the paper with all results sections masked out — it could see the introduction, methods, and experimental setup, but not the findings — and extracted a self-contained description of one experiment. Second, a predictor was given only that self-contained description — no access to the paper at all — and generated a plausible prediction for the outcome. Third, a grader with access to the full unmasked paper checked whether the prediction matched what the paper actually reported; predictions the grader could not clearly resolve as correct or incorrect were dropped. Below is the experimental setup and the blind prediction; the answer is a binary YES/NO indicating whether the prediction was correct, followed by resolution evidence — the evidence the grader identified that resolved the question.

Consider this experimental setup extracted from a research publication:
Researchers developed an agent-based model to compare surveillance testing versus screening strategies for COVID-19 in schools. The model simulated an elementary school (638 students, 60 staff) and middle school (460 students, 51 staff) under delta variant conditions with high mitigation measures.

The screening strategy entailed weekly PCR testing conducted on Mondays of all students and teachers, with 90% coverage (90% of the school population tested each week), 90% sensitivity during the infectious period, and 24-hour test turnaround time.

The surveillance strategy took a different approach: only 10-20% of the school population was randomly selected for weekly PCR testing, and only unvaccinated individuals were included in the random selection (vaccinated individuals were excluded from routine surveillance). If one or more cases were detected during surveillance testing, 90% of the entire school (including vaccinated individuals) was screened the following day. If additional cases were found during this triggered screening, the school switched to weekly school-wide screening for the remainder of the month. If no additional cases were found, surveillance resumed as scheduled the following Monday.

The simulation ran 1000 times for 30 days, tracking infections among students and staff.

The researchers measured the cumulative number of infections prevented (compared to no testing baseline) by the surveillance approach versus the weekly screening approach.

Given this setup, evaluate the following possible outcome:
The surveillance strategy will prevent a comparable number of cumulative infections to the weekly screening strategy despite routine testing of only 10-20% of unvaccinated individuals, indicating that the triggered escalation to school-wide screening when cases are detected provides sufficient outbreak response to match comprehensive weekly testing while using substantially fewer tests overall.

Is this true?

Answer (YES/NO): NO